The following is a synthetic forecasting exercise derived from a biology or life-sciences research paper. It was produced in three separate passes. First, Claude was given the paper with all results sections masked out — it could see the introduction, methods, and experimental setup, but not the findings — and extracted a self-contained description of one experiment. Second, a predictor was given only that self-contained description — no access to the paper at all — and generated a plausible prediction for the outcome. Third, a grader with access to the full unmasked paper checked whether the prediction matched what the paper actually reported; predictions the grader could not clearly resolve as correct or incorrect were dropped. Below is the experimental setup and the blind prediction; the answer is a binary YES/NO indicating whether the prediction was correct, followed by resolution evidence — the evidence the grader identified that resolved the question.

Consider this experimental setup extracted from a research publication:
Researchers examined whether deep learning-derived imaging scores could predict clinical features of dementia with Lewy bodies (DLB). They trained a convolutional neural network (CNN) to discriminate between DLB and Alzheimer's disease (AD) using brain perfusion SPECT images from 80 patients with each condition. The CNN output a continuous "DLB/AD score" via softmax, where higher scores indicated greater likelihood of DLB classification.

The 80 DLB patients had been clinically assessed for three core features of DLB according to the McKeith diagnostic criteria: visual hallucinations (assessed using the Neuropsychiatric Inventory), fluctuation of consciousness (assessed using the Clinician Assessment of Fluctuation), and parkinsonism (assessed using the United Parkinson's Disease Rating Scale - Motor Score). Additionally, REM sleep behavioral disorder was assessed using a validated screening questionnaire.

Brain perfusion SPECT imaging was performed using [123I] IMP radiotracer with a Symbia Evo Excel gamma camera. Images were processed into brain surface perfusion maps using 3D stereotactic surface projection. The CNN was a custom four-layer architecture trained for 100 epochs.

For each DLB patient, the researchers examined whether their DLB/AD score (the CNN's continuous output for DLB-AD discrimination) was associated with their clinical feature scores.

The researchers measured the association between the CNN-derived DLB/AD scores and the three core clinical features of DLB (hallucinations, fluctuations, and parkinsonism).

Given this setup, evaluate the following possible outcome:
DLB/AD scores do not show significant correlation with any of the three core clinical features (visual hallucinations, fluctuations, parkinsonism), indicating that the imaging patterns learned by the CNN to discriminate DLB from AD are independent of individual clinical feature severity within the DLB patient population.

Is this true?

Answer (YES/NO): NO